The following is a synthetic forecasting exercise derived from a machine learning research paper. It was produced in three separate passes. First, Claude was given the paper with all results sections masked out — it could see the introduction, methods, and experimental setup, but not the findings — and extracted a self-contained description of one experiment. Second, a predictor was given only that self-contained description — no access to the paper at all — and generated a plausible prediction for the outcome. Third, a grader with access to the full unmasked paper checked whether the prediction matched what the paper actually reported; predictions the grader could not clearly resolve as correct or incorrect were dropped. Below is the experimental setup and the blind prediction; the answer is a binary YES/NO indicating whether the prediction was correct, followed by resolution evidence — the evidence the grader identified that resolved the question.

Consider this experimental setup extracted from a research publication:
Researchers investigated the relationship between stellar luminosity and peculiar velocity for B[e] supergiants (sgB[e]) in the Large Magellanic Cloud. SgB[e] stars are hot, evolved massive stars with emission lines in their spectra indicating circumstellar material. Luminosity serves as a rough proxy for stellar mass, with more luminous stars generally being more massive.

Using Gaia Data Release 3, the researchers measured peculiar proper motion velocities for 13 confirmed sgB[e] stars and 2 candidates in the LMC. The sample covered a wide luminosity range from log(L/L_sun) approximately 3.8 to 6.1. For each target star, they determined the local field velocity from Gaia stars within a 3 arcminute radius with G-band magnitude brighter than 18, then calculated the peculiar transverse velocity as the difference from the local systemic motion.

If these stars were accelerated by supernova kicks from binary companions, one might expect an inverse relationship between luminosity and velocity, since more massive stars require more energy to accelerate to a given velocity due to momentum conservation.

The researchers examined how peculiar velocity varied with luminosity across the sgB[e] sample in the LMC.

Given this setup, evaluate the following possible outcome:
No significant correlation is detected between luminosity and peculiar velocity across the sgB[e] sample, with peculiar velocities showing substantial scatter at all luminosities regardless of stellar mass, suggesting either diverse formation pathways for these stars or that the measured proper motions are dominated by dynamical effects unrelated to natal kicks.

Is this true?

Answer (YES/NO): NO